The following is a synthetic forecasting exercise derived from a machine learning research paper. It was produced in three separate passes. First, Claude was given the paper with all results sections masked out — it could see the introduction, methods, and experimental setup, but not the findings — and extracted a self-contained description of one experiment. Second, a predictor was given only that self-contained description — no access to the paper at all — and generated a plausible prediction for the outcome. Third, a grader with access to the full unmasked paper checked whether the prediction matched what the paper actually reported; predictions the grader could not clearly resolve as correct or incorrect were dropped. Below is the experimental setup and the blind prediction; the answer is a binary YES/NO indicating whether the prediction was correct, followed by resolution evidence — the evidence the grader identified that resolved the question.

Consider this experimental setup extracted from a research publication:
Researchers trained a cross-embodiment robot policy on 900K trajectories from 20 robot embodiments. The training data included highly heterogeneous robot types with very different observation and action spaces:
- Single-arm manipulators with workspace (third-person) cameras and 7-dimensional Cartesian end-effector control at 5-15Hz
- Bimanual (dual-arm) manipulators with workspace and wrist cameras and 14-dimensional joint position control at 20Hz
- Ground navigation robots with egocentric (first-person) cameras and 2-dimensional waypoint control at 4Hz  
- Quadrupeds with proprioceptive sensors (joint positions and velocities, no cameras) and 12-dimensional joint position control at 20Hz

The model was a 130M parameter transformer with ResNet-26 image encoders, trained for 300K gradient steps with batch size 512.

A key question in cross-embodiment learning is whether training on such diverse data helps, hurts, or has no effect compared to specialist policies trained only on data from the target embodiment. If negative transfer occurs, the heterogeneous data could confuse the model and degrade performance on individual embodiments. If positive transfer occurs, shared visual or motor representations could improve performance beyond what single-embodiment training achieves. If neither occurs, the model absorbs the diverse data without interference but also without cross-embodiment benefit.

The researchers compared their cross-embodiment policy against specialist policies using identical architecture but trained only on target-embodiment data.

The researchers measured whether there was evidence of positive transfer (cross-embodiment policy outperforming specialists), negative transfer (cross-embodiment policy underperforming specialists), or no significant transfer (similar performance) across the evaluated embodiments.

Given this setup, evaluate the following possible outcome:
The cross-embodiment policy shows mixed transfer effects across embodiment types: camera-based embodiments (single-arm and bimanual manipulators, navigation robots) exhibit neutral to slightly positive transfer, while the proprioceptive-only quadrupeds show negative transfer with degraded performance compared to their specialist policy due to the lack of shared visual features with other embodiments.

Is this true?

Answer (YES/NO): NO